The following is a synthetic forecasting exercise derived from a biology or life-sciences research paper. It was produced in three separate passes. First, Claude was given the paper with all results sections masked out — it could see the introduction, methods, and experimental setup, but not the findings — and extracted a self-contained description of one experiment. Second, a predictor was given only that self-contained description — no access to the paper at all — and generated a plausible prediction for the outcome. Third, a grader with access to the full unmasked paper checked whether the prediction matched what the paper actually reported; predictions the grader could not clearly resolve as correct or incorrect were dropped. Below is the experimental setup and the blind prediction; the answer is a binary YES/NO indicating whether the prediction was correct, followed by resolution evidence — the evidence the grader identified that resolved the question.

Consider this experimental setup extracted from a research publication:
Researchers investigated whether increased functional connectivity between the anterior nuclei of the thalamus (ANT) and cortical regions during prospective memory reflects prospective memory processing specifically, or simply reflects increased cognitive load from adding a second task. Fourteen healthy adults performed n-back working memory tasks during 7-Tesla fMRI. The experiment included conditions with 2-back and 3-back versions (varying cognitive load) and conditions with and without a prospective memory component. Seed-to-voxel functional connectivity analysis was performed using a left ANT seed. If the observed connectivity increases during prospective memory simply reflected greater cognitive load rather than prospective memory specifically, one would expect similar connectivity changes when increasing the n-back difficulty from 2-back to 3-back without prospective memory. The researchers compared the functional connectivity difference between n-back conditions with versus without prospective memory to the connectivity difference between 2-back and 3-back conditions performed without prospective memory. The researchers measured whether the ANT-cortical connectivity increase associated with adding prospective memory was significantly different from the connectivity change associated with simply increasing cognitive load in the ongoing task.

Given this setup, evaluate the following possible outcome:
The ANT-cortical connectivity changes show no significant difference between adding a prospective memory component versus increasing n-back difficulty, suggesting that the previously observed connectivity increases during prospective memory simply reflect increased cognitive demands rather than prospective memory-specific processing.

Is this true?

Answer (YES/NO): NO